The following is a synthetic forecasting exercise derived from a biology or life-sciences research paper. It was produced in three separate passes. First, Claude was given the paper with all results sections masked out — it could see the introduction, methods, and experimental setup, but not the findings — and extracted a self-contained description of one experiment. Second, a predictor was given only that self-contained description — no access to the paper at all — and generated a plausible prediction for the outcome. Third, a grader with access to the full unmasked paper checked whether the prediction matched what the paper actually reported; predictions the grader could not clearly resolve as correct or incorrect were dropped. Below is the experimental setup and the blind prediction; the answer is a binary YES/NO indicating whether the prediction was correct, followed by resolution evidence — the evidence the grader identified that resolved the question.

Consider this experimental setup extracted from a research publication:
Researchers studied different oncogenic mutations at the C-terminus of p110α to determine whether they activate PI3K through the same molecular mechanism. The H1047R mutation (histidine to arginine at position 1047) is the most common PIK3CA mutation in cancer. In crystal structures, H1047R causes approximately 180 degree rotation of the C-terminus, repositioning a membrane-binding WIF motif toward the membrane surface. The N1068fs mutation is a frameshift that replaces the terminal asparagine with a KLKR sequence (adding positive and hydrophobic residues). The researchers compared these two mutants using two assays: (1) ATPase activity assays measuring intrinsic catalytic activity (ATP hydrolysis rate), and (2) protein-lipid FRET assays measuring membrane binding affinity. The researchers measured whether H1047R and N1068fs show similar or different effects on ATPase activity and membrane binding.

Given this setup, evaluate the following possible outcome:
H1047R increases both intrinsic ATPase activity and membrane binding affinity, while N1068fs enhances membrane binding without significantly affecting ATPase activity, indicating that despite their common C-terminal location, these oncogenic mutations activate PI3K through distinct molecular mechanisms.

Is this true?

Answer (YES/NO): YES